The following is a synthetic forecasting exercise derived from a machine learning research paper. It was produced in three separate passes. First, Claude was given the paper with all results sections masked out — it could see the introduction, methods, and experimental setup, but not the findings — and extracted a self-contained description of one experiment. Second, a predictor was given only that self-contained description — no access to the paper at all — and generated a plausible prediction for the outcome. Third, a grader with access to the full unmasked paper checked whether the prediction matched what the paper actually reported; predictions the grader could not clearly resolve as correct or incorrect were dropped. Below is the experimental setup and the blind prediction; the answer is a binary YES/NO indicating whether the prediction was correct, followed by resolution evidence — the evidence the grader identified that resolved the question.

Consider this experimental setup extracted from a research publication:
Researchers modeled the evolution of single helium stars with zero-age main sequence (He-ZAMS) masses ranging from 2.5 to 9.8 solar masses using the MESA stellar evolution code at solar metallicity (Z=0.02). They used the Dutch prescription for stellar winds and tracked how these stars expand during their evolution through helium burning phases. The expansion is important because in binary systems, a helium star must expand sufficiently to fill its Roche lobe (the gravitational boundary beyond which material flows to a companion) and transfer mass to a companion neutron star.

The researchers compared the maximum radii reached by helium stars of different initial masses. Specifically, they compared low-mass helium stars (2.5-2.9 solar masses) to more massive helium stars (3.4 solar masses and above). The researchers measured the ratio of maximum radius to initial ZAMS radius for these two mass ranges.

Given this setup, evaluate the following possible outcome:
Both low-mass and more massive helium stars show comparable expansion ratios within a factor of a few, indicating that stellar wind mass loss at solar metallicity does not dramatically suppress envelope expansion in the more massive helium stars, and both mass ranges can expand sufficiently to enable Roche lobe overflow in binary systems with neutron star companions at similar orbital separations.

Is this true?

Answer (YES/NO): NO